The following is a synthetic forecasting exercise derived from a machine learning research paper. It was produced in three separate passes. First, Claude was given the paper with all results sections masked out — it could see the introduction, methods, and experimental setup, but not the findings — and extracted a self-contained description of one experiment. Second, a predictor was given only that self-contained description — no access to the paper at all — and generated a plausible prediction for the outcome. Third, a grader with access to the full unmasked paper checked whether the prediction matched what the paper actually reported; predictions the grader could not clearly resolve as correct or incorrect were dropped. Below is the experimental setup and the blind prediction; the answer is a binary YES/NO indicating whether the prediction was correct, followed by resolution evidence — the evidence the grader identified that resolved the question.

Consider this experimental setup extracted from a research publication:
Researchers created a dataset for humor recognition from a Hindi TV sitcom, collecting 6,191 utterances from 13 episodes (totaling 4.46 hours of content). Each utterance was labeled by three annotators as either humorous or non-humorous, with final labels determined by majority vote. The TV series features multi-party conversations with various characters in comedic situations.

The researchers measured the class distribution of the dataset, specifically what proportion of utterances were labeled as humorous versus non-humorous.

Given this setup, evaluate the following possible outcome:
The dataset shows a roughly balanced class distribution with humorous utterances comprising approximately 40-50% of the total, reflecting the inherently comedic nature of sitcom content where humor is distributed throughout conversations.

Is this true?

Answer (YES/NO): NO